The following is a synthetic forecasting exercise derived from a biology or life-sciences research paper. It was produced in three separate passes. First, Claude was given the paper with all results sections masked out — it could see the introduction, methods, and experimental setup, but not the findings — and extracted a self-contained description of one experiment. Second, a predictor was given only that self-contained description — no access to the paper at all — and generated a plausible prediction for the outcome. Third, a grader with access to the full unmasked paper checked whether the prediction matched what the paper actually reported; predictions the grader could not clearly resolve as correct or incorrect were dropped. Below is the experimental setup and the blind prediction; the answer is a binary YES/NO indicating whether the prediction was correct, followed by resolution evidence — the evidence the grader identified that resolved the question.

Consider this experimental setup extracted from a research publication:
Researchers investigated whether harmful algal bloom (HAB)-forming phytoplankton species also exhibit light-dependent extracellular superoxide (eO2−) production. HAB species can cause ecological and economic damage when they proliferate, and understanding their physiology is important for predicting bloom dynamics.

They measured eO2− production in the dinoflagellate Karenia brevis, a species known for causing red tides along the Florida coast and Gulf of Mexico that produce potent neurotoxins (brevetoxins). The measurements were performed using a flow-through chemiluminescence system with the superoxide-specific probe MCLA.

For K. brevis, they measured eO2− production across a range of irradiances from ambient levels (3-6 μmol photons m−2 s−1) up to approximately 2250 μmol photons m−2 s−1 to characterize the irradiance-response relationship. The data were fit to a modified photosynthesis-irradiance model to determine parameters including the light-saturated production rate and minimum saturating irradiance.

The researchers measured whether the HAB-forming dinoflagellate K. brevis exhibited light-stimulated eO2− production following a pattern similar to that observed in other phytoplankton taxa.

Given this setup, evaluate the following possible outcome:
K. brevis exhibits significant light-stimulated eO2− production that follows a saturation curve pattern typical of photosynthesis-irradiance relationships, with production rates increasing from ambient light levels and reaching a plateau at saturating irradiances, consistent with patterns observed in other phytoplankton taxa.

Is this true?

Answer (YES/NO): YES